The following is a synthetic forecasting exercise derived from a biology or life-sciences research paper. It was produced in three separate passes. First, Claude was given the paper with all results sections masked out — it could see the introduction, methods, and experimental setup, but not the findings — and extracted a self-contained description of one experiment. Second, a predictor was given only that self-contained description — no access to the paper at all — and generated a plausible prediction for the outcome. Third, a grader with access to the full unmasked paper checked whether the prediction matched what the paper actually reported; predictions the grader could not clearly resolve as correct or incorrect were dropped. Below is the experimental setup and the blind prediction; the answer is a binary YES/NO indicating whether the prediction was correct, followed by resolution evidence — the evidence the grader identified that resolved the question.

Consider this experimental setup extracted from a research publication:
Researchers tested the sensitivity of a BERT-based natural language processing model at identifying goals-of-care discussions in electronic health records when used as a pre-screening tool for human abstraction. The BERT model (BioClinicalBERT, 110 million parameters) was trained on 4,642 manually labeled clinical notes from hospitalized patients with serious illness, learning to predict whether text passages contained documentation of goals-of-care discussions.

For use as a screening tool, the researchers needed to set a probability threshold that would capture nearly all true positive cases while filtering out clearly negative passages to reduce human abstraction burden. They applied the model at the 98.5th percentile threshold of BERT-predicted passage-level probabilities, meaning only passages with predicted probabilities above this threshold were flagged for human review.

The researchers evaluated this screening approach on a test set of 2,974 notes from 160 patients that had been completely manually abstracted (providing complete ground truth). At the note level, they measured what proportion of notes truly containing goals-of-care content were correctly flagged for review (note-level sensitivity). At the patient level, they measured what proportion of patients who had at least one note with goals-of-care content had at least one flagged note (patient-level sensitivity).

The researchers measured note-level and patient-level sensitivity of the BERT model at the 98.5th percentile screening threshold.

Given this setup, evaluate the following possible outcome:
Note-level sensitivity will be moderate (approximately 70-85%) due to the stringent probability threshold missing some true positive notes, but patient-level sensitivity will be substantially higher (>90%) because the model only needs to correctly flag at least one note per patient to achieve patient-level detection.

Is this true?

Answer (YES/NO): NO